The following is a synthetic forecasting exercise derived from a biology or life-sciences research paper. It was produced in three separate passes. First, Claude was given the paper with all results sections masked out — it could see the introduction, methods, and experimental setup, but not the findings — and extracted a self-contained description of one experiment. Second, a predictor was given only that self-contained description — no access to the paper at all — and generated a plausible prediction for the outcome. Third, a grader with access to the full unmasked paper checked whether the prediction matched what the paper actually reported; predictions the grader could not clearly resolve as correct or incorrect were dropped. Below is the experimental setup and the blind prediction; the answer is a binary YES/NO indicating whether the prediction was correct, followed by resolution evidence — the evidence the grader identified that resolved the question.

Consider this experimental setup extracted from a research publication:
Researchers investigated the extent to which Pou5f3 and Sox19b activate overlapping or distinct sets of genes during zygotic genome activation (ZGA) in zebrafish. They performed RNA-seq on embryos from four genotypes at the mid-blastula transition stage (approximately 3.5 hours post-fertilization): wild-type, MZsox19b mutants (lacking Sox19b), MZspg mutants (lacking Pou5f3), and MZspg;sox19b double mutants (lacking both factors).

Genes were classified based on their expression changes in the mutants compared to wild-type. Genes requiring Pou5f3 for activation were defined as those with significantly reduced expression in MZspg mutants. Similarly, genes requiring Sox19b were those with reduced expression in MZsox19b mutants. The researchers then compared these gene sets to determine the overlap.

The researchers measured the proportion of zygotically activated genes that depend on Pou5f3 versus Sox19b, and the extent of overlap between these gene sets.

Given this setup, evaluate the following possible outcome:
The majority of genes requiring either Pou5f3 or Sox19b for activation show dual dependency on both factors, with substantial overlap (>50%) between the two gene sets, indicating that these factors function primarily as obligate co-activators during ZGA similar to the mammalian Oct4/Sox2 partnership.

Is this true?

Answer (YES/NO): NO